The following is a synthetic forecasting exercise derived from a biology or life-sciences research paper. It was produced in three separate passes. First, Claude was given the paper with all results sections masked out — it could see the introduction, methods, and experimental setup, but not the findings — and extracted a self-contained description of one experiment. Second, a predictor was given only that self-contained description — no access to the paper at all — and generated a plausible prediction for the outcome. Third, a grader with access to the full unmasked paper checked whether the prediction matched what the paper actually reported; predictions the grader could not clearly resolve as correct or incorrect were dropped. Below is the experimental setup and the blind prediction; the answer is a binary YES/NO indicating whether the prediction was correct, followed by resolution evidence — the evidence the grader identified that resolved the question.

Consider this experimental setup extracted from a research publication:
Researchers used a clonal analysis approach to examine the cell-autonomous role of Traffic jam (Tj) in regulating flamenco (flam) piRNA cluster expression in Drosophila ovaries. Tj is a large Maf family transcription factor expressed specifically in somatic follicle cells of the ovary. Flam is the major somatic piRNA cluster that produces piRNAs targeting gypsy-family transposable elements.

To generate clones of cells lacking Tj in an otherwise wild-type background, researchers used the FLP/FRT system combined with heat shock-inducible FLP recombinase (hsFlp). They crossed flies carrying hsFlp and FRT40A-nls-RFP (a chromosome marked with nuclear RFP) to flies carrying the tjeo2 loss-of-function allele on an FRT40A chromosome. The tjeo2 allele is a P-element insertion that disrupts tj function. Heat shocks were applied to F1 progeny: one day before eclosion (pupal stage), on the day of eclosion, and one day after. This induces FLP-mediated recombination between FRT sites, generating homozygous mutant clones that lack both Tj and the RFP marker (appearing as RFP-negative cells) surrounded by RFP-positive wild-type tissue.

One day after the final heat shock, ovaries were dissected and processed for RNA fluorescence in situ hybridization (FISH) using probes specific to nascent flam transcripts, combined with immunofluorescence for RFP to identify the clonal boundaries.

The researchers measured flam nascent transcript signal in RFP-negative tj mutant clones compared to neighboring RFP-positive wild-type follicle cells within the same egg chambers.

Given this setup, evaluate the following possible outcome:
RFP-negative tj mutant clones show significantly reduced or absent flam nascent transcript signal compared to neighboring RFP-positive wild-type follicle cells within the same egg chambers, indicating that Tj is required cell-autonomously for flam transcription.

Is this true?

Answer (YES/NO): YES